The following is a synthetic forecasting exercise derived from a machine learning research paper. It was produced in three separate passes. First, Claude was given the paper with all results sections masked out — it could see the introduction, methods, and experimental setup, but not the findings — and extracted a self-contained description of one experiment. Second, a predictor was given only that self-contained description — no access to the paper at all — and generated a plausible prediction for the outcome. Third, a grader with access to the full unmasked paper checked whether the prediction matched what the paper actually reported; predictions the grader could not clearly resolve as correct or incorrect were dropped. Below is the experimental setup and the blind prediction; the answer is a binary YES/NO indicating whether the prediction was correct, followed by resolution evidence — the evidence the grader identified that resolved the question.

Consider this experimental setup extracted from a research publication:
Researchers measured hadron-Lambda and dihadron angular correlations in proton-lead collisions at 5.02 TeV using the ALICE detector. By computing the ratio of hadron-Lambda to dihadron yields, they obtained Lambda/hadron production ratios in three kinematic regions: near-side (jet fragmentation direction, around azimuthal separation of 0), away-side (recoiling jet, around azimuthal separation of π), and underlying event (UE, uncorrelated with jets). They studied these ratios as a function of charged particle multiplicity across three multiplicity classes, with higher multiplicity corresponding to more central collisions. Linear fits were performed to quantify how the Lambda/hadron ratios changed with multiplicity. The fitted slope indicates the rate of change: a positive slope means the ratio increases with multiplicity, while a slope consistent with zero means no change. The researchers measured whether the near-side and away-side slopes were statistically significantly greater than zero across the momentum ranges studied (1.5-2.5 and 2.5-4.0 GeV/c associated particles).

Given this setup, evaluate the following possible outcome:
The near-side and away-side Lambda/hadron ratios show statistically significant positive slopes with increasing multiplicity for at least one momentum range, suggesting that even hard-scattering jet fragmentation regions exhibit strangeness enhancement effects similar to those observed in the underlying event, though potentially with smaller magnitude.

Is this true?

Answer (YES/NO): YES